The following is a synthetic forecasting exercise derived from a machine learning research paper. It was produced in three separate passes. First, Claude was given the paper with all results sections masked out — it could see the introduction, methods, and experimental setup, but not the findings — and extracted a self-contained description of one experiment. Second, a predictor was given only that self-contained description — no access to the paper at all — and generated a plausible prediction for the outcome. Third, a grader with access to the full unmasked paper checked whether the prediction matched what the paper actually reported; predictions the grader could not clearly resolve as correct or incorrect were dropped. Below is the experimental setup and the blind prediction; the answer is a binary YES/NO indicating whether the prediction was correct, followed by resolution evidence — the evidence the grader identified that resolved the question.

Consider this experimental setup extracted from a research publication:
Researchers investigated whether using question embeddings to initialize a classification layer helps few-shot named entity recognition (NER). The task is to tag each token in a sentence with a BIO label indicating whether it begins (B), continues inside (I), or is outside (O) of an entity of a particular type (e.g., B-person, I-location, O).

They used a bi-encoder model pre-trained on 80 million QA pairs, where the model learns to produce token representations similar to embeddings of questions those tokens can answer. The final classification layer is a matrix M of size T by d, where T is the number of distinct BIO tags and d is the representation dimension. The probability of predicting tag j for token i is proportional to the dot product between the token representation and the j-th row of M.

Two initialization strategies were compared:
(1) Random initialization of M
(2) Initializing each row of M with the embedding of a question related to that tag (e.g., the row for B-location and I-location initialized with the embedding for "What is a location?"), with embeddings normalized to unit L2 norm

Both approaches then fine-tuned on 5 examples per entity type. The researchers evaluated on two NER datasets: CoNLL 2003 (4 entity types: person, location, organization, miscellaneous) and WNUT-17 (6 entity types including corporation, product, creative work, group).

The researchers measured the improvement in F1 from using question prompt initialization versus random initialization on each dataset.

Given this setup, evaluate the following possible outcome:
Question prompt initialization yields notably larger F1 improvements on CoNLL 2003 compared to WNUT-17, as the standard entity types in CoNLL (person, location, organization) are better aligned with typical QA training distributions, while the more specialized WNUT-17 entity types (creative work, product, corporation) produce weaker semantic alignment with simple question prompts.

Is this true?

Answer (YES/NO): NO